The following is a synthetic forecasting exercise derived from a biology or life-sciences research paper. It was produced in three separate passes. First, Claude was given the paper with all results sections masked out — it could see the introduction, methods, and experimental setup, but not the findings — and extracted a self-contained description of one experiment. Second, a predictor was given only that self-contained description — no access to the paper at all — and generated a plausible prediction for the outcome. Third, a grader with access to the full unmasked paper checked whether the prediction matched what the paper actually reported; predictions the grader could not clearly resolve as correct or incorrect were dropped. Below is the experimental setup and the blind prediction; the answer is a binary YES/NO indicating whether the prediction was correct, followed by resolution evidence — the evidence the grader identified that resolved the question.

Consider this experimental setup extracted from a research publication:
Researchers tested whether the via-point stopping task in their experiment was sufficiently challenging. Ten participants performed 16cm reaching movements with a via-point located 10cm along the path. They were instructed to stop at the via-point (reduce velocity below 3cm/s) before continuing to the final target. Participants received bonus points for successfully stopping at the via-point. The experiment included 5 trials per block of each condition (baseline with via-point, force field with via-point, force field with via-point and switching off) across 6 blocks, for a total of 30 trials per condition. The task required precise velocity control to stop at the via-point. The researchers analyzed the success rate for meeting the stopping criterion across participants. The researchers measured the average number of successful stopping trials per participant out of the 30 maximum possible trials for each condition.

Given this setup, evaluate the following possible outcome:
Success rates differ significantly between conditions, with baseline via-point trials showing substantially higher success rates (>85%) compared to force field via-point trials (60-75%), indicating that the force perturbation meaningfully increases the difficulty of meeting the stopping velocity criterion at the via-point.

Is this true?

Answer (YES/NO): NO